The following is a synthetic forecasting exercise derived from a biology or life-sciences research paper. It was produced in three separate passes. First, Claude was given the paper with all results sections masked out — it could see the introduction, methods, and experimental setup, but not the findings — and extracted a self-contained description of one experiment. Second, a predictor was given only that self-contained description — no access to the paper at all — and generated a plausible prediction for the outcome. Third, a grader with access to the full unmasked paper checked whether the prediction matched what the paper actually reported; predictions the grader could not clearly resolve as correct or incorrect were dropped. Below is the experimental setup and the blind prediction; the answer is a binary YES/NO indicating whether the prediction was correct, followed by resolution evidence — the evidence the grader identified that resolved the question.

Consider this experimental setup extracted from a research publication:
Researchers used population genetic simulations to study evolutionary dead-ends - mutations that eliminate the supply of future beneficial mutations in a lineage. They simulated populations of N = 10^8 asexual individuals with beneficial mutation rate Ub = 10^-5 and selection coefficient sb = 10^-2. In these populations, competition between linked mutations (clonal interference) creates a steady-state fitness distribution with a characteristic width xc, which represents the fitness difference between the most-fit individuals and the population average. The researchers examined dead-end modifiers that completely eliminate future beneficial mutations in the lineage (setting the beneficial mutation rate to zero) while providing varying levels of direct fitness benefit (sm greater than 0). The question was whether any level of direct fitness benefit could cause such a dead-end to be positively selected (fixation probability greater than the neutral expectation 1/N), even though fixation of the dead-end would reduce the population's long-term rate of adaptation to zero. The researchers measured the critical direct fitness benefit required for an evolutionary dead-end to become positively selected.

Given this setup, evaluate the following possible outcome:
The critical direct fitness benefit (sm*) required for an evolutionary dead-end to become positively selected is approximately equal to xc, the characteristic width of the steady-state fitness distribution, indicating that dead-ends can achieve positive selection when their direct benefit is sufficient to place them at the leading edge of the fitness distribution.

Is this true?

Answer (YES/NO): NO